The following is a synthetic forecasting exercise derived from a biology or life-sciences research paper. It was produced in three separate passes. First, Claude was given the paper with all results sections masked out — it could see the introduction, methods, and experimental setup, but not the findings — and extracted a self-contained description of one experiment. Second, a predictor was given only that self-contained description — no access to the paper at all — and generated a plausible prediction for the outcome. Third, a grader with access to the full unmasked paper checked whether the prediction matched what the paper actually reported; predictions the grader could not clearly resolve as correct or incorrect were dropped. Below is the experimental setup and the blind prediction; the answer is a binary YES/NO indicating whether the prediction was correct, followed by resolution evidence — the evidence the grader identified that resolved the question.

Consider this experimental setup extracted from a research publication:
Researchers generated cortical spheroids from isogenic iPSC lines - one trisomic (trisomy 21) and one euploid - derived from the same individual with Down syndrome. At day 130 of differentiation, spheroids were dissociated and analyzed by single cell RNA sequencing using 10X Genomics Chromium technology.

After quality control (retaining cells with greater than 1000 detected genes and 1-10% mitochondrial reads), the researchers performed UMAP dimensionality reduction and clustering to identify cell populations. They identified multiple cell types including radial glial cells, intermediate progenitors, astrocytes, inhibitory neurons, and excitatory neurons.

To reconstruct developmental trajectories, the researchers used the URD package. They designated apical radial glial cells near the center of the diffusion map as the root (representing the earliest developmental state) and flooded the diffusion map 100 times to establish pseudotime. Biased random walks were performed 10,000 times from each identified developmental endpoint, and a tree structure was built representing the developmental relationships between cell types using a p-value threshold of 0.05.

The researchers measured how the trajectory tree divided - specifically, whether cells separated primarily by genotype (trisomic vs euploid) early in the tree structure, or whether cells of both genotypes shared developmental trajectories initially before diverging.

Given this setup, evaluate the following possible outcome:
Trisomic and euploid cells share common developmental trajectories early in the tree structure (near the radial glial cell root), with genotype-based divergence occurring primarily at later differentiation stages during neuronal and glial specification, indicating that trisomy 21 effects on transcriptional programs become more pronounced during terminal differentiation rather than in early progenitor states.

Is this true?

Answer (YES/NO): YES